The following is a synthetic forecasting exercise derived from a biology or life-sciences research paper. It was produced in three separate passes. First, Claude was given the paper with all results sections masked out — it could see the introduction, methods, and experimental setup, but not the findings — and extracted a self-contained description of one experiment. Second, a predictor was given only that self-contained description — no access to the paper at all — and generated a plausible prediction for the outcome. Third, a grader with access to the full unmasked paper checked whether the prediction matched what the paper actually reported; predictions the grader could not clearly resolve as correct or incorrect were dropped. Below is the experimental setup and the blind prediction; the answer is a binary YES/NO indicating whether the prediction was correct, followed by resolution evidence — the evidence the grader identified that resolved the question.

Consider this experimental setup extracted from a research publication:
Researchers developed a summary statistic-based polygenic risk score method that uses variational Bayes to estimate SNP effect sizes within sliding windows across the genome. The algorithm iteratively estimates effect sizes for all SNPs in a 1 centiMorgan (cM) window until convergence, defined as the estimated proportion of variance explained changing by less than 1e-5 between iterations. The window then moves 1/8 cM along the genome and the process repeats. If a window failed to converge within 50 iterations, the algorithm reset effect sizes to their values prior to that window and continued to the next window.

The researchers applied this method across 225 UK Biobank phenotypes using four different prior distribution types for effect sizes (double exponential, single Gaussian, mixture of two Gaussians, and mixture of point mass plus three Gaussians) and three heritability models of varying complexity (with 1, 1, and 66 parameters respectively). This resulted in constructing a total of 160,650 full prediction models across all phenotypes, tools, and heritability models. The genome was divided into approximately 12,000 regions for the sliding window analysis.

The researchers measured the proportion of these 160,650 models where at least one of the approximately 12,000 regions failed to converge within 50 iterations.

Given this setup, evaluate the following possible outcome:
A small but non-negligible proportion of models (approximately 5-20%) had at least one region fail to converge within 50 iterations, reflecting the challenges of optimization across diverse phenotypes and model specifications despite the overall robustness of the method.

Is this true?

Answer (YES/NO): NO